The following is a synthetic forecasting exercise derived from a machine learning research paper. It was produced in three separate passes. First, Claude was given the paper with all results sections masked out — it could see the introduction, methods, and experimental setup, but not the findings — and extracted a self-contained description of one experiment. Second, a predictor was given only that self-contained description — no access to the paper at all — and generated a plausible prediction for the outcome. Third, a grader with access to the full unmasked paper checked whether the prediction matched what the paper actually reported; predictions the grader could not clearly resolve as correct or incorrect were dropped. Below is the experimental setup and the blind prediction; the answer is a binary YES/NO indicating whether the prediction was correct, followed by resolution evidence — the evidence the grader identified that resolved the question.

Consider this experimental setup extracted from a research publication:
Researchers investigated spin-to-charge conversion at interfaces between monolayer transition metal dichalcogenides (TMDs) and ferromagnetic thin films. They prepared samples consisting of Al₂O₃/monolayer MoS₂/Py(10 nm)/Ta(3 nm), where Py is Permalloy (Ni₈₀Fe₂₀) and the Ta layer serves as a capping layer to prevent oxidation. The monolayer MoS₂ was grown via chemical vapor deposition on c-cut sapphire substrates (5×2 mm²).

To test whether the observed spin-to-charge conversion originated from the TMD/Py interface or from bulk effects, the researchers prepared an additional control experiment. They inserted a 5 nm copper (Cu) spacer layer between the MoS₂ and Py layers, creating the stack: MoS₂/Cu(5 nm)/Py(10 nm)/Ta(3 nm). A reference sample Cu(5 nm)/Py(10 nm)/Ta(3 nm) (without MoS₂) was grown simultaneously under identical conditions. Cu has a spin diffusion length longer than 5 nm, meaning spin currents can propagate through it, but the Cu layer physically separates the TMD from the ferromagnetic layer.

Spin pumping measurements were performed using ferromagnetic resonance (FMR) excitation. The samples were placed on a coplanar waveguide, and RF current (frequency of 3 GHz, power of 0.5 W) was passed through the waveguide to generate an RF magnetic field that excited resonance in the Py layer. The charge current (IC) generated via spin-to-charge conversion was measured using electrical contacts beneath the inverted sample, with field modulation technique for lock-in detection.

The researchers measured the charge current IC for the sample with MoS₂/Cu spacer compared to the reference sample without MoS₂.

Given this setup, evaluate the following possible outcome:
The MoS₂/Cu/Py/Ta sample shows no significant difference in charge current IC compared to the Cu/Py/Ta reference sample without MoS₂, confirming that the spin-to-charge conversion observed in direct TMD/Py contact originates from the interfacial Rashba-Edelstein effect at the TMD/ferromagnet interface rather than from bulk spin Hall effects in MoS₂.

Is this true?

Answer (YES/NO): YES